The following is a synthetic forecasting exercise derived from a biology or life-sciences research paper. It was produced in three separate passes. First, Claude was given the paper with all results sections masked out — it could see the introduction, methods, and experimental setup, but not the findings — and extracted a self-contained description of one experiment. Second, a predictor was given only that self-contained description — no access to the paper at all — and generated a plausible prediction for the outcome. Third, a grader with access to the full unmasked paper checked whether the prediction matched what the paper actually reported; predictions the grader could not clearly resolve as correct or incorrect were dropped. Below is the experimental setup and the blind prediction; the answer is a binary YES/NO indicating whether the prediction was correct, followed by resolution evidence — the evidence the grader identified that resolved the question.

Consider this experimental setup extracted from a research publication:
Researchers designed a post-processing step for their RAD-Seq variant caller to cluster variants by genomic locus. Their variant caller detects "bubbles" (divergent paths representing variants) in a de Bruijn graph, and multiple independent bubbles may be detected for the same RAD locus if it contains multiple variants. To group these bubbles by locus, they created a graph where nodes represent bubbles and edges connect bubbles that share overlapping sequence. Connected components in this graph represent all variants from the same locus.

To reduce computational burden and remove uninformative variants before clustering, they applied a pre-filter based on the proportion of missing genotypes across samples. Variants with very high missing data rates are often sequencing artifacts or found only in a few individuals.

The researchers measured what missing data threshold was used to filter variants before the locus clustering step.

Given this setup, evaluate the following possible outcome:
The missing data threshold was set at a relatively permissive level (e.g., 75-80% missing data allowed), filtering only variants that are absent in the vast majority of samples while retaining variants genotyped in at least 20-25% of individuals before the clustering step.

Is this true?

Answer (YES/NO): NO